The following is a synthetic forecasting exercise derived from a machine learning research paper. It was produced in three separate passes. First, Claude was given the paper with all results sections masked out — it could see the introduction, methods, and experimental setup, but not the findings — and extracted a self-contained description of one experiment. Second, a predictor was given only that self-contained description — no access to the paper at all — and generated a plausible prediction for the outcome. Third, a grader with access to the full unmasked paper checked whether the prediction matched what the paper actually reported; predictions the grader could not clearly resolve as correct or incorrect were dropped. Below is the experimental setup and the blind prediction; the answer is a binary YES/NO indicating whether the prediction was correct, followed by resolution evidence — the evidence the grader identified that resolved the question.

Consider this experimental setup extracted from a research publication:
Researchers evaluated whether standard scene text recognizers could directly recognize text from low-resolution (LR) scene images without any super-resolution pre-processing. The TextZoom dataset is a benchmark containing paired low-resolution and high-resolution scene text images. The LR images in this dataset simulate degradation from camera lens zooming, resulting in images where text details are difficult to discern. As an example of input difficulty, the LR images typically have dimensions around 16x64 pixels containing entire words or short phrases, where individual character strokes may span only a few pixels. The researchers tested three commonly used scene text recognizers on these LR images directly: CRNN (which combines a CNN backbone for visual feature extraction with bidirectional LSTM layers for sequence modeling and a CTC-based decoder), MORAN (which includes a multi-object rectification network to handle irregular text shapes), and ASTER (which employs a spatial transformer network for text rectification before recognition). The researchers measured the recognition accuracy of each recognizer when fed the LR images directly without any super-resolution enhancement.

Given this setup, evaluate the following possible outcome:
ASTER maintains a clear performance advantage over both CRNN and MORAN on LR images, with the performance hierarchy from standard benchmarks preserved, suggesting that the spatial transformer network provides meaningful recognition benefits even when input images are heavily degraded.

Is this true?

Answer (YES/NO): YES